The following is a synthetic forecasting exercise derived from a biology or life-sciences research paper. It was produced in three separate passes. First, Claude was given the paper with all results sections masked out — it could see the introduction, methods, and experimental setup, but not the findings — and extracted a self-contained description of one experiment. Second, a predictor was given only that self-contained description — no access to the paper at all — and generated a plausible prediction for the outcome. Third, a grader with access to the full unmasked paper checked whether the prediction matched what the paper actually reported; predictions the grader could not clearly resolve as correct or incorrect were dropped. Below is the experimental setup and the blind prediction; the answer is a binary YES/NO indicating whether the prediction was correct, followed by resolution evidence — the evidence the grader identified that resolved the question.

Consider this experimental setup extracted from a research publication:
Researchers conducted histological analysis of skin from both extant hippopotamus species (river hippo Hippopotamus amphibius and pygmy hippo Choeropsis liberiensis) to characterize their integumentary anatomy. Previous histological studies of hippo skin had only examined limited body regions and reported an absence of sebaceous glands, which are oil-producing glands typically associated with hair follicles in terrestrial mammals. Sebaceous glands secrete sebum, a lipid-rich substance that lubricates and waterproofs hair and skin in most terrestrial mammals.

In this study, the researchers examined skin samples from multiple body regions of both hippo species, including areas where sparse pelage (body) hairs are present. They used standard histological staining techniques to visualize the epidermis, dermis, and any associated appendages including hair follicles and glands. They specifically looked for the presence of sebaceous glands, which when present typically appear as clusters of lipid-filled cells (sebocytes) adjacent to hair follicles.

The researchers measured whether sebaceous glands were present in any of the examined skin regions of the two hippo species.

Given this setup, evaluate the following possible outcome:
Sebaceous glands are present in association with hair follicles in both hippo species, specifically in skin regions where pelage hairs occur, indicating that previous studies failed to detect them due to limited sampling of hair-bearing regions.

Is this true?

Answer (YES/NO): NO